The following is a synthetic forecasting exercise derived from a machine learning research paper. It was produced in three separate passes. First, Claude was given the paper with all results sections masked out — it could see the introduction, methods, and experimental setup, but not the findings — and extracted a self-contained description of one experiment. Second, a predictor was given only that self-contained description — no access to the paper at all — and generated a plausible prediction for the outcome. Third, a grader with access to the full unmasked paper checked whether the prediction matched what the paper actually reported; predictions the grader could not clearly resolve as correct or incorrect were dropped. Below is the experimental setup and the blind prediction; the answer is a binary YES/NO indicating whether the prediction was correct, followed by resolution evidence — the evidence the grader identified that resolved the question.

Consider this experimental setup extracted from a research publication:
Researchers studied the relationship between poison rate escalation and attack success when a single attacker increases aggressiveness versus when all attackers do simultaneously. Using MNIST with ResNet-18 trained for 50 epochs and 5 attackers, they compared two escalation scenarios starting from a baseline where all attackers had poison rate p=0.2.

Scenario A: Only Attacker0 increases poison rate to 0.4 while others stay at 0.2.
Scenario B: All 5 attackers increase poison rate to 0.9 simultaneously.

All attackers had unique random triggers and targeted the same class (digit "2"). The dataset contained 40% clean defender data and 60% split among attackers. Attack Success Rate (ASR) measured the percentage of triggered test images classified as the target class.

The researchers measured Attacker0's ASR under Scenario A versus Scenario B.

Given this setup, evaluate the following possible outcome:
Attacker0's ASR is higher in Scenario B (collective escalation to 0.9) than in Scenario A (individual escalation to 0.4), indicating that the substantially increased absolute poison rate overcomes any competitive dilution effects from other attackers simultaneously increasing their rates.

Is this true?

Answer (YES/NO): NO